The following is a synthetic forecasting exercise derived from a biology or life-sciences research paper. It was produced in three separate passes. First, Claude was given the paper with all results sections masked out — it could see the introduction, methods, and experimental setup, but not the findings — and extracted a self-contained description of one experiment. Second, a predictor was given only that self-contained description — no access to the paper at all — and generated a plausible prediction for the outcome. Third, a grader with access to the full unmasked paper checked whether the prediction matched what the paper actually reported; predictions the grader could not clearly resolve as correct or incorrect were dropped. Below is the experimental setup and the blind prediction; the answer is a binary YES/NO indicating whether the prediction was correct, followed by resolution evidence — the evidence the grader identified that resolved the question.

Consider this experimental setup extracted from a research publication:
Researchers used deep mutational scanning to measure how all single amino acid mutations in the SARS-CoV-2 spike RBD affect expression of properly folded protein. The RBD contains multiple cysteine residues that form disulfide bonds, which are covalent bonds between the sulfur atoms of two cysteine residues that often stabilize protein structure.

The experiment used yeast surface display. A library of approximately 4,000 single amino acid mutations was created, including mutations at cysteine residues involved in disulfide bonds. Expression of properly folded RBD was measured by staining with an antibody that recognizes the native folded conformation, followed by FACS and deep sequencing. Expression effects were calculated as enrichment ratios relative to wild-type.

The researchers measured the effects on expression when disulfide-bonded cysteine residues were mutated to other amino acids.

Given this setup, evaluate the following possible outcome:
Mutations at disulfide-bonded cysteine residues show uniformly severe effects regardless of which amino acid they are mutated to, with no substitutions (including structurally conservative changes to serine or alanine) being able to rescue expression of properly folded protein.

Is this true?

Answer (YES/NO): NO